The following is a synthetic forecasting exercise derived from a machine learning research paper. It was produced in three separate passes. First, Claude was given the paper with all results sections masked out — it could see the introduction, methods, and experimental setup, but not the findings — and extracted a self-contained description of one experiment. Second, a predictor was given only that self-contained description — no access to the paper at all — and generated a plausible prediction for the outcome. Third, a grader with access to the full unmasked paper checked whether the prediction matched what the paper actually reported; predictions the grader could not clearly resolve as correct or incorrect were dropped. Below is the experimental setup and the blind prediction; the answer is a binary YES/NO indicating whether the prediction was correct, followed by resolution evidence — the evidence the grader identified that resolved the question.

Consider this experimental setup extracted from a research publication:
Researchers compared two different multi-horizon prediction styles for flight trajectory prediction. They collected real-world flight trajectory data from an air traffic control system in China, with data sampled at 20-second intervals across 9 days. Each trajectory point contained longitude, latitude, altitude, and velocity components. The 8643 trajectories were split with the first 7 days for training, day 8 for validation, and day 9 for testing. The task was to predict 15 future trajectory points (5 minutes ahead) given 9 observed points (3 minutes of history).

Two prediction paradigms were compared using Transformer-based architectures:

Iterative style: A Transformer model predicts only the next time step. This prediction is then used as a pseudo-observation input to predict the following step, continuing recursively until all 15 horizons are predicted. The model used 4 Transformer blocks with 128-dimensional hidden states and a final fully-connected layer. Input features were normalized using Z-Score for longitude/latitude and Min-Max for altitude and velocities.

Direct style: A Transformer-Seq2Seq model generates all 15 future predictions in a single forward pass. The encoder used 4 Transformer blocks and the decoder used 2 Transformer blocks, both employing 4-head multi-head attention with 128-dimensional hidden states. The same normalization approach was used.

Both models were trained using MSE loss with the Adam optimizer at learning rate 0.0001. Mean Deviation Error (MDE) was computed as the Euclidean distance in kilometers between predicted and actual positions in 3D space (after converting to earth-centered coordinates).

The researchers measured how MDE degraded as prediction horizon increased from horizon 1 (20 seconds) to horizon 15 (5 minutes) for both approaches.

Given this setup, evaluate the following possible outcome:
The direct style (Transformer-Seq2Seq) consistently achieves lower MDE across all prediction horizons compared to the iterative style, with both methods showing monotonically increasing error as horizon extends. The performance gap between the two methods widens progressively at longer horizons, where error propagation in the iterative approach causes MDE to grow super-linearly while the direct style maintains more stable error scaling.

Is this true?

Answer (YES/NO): NO